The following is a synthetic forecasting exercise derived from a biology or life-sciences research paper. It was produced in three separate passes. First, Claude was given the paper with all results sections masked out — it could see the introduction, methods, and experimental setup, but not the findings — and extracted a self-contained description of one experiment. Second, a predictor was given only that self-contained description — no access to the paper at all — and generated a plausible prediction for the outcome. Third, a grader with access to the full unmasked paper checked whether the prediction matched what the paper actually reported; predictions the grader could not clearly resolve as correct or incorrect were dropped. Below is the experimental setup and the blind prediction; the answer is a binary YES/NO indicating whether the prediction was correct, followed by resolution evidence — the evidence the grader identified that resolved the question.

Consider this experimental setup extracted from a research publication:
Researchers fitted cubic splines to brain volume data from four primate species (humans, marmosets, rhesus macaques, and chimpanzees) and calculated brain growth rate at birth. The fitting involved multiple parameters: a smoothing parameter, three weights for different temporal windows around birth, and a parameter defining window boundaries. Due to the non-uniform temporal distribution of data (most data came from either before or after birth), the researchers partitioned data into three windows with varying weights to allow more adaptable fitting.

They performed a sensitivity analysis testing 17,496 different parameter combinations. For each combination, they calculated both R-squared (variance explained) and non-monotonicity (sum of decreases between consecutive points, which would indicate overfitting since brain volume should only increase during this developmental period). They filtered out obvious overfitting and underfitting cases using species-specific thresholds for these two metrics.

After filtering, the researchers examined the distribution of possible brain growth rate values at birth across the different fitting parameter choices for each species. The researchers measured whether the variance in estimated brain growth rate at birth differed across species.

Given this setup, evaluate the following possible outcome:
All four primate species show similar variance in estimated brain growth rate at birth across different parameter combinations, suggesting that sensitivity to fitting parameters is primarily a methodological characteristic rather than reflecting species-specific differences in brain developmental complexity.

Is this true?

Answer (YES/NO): NO